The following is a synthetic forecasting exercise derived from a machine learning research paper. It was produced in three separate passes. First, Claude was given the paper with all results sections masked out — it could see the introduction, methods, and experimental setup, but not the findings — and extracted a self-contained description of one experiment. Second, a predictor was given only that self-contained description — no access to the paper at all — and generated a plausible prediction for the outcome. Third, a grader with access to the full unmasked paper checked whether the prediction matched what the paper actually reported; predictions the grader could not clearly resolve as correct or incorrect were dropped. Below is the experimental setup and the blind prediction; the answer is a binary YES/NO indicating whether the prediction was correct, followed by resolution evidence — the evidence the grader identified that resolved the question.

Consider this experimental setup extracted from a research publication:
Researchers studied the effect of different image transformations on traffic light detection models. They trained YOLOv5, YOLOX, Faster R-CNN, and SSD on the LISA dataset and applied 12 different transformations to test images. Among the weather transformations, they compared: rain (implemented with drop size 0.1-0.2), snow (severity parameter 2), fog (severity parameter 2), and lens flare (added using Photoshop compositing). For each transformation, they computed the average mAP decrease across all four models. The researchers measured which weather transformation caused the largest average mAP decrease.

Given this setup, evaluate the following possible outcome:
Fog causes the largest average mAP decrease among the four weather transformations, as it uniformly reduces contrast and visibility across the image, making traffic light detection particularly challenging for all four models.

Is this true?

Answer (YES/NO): YES